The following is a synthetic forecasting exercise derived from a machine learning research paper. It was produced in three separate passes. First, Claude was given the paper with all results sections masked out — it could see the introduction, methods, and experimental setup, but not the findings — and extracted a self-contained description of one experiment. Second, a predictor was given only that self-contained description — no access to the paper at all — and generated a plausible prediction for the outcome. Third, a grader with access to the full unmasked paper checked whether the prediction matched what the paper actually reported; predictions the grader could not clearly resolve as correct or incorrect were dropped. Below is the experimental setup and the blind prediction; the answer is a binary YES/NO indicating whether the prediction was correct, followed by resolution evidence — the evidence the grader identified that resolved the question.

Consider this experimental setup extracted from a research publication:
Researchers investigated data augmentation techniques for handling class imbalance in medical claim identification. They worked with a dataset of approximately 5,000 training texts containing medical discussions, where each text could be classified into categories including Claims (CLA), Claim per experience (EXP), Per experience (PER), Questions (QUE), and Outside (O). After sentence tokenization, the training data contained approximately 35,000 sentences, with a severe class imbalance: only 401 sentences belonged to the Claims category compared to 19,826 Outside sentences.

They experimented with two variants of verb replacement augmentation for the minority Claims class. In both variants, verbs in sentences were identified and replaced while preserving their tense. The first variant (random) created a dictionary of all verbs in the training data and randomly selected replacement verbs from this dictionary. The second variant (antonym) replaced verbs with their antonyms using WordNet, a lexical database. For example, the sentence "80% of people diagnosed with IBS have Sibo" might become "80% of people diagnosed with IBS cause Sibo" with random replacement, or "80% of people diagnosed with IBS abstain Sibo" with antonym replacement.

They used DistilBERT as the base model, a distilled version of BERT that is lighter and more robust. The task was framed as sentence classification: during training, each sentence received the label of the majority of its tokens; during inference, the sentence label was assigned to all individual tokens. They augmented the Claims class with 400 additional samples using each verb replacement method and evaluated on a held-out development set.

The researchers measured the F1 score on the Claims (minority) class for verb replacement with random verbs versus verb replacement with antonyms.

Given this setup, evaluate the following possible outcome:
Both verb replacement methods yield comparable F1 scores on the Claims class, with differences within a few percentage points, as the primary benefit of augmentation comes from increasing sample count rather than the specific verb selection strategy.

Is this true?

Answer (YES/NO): NO